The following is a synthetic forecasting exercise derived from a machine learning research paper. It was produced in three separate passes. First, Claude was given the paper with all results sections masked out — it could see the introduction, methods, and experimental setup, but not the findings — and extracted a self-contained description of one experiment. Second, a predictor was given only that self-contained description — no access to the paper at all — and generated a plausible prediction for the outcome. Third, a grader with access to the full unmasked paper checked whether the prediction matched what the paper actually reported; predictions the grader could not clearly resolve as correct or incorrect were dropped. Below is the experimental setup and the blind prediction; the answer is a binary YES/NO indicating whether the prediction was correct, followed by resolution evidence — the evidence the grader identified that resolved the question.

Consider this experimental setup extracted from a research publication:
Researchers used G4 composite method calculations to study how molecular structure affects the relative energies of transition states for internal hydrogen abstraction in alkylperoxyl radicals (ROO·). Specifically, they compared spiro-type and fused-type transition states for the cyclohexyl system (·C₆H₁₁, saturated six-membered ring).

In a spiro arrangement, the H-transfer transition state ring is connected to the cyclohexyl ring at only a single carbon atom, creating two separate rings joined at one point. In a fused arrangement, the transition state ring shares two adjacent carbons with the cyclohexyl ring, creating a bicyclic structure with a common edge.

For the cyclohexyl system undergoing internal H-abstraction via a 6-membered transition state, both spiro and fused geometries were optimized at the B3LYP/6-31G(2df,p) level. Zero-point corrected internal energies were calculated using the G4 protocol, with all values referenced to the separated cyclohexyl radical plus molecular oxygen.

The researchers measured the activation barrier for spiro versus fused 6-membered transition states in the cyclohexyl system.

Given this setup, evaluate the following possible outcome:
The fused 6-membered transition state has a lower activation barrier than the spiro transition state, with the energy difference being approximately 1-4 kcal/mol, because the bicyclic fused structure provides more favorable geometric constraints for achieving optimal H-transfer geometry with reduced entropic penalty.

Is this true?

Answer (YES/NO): NO